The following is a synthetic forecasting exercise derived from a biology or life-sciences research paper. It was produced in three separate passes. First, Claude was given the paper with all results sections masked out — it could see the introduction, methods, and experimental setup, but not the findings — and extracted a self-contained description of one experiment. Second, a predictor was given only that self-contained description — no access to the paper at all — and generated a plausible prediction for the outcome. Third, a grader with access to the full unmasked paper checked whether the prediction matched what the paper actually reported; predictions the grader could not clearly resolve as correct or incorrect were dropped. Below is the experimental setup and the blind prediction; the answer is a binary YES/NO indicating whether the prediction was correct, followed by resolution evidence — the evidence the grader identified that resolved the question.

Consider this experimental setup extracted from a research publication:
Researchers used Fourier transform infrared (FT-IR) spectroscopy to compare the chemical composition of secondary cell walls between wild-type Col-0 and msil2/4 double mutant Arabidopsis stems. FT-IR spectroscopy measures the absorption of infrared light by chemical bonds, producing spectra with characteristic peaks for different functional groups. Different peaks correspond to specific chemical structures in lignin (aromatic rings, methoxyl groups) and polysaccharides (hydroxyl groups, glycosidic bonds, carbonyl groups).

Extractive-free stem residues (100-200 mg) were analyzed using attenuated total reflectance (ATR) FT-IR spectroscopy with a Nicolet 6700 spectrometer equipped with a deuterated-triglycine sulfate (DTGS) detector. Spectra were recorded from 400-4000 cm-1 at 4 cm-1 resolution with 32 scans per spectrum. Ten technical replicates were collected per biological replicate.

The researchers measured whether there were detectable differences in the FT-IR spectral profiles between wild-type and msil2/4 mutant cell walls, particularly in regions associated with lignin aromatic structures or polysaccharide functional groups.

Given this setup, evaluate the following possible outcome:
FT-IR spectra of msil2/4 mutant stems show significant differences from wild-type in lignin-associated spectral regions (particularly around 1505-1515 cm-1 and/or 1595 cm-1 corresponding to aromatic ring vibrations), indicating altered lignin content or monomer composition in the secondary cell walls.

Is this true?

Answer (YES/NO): YES